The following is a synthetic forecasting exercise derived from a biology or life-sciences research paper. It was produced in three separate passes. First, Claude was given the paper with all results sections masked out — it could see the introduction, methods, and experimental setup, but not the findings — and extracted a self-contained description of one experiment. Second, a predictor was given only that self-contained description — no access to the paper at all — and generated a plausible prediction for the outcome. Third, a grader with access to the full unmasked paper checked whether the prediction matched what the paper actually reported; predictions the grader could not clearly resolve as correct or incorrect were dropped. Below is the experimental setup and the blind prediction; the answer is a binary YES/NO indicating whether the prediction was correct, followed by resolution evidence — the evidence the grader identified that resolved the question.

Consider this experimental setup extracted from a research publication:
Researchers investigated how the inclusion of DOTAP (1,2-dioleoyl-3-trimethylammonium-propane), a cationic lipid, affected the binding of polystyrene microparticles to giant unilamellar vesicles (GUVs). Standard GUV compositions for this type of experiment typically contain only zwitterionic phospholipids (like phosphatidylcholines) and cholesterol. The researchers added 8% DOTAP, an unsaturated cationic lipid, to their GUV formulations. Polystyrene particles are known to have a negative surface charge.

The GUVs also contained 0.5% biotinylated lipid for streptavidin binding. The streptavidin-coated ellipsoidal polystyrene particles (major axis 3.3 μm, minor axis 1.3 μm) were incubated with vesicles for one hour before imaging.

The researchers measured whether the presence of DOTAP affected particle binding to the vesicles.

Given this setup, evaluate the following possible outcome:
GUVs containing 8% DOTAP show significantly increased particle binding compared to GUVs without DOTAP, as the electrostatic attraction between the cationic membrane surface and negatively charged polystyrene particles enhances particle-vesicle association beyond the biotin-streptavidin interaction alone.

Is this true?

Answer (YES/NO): YES